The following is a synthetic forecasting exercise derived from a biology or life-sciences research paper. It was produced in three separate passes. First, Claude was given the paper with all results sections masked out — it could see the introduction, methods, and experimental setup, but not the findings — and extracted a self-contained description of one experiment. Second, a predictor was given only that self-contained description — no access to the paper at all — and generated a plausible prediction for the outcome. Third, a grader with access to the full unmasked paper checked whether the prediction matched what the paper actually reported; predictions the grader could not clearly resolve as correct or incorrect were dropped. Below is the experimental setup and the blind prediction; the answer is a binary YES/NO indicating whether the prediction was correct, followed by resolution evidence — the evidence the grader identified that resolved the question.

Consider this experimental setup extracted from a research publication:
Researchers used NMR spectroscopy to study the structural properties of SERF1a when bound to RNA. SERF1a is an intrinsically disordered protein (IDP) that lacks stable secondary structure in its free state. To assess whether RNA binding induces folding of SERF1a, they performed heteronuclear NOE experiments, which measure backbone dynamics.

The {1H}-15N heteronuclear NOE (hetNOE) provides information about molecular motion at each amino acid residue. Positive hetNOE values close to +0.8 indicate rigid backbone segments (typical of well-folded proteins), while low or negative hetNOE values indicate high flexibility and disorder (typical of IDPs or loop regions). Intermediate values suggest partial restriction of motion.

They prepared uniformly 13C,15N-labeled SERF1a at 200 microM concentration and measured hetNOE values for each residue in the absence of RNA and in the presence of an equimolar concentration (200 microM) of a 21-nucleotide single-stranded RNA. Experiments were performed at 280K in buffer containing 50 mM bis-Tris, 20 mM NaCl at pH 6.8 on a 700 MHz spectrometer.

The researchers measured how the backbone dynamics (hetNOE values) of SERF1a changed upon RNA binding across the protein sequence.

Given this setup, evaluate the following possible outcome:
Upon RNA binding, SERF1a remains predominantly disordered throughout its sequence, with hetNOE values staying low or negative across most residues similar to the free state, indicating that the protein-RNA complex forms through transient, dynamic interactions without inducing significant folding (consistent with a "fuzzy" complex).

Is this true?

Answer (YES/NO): YES